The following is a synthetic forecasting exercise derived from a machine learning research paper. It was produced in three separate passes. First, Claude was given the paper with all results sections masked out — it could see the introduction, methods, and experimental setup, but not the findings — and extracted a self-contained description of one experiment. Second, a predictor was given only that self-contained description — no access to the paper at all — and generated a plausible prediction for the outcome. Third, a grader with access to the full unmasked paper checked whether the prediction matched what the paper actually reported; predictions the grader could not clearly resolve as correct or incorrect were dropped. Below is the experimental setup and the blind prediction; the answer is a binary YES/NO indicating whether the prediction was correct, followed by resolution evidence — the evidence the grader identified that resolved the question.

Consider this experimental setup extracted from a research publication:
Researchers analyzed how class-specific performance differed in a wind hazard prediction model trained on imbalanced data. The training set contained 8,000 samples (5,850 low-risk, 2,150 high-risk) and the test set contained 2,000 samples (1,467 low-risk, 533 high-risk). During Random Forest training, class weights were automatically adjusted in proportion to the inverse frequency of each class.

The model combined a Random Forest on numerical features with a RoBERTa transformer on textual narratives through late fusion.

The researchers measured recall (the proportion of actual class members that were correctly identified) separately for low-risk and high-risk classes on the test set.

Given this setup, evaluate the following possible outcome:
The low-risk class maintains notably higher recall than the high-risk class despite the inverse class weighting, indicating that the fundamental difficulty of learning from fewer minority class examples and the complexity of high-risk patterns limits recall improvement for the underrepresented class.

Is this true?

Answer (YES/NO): YES